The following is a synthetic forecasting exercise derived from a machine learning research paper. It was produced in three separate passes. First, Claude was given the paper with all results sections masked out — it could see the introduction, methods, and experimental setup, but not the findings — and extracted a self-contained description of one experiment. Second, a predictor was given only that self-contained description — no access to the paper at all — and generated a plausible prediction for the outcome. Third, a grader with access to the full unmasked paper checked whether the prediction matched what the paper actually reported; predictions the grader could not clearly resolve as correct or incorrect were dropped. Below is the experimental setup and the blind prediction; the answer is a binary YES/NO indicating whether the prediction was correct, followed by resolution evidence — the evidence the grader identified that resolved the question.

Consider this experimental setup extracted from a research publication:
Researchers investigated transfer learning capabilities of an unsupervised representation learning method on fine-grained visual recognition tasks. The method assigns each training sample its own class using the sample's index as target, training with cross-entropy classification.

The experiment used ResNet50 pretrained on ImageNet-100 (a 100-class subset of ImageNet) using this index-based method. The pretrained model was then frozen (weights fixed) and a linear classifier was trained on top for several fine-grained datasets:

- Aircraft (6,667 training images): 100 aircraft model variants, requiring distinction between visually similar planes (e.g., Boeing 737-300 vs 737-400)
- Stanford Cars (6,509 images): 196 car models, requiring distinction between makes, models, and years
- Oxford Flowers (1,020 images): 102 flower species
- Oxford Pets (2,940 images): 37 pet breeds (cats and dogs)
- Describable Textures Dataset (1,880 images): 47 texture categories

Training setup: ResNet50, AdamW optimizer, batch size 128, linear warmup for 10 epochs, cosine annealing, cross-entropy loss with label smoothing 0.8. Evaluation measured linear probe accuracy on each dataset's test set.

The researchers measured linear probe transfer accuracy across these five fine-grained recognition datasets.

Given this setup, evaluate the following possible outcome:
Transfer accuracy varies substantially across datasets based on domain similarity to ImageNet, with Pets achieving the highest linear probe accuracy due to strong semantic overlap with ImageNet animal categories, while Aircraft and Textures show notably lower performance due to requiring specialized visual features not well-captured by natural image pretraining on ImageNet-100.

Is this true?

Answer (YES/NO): NO